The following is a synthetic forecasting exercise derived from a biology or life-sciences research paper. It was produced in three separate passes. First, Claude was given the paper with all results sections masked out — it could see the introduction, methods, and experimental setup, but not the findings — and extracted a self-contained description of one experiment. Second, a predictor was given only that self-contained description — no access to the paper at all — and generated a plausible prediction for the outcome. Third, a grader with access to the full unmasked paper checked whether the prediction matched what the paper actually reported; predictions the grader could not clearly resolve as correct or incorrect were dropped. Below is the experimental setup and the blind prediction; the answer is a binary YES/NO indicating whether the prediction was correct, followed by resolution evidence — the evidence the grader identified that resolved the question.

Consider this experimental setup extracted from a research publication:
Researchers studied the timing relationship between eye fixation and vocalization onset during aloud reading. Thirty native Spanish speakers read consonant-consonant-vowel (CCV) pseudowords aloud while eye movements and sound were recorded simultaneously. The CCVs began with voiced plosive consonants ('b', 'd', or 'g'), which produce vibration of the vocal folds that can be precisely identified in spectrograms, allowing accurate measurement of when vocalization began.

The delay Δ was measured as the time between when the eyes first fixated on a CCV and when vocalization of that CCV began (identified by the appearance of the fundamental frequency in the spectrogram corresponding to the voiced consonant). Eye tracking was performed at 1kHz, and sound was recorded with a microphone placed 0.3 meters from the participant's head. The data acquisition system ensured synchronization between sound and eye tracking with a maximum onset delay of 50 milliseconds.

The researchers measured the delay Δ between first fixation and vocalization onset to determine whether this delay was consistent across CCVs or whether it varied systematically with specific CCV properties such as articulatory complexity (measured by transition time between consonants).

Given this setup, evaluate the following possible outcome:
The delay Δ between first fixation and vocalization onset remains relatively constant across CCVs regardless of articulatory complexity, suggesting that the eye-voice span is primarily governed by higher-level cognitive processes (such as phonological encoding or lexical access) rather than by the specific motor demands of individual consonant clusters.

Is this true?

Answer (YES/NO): NO